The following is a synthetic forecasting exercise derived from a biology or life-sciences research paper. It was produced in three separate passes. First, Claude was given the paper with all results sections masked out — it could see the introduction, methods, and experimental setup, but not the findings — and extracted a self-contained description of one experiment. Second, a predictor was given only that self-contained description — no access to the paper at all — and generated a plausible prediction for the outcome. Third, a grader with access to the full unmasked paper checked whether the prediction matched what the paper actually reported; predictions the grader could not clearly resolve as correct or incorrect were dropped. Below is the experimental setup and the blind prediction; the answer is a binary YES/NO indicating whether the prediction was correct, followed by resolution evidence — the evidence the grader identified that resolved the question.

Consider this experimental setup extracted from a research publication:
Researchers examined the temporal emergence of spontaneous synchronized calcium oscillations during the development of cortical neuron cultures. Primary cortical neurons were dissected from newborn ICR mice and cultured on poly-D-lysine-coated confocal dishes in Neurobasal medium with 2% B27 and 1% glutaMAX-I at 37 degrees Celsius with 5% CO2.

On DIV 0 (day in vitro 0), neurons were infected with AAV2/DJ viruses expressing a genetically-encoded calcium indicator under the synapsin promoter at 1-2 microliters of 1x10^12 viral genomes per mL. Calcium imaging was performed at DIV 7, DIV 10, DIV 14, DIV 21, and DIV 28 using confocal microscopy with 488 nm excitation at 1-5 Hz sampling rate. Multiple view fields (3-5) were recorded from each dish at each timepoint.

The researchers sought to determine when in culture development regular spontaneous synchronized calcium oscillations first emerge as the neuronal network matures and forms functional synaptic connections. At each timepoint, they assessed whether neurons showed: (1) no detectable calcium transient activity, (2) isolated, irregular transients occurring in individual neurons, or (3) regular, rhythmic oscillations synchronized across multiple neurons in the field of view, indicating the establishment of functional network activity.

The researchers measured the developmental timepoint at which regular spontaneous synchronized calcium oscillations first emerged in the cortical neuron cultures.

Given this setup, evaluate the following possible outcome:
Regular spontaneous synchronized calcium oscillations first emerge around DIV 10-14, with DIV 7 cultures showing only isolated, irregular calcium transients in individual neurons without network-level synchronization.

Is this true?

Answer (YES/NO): NO